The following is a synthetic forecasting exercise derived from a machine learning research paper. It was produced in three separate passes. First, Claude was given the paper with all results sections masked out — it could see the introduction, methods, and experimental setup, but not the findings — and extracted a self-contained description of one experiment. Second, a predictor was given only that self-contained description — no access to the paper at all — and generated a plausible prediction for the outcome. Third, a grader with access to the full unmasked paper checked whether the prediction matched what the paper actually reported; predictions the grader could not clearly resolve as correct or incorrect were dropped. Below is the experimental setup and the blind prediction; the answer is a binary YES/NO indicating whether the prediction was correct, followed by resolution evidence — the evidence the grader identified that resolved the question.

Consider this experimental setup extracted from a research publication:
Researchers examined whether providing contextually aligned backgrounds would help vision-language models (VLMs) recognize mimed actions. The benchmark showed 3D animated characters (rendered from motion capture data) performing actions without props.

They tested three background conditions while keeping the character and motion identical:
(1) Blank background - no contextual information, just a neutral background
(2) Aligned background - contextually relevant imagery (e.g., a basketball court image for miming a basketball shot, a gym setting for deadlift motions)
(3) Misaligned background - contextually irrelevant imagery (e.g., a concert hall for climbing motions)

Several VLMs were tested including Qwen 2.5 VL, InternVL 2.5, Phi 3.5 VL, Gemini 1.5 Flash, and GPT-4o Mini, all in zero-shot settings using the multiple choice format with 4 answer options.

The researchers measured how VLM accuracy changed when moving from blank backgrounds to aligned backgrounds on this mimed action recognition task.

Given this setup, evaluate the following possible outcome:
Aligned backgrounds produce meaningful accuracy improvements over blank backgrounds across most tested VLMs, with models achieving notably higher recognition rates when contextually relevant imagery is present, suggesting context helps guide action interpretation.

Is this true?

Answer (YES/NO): YES